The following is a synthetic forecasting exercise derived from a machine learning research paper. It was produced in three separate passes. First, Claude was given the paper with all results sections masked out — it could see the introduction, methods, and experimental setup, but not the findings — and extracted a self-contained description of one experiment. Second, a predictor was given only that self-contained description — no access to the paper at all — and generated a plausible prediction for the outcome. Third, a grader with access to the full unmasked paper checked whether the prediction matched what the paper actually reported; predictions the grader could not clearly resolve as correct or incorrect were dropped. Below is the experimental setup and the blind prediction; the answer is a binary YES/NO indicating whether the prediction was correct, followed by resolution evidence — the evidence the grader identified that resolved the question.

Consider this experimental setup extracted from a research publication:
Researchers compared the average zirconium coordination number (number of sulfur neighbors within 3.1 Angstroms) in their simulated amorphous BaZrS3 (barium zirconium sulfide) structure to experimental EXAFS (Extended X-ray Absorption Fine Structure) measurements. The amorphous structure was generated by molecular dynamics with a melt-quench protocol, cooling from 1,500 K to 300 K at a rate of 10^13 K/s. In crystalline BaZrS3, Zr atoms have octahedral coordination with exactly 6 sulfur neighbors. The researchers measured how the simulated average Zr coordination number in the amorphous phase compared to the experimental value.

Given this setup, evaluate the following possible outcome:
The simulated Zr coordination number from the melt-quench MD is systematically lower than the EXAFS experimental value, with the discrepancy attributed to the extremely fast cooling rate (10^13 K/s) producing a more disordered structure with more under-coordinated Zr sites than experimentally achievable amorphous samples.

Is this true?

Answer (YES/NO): NO